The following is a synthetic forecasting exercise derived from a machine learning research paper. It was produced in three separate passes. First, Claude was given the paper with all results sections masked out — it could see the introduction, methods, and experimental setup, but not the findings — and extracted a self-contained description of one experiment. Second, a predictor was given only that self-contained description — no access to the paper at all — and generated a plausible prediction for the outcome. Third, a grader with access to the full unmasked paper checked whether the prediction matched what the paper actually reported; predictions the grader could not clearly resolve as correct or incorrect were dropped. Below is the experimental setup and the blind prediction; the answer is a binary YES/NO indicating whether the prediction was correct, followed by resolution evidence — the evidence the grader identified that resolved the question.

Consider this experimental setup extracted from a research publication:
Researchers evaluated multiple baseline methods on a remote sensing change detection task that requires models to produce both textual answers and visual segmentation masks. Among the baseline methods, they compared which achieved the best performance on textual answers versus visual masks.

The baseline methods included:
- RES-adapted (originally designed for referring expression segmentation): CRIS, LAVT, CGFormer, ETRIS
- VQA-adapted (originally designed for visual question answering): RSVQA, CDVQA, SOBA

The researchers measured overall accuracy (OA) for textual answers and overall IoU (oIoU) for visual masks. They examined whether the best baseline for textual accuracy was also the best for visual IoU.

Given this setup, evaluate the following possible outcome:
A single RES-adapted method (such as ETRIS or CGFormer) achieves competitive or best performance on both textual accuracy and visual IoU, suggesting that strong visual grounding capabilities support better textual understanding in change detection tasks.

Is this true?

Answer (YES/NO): YES